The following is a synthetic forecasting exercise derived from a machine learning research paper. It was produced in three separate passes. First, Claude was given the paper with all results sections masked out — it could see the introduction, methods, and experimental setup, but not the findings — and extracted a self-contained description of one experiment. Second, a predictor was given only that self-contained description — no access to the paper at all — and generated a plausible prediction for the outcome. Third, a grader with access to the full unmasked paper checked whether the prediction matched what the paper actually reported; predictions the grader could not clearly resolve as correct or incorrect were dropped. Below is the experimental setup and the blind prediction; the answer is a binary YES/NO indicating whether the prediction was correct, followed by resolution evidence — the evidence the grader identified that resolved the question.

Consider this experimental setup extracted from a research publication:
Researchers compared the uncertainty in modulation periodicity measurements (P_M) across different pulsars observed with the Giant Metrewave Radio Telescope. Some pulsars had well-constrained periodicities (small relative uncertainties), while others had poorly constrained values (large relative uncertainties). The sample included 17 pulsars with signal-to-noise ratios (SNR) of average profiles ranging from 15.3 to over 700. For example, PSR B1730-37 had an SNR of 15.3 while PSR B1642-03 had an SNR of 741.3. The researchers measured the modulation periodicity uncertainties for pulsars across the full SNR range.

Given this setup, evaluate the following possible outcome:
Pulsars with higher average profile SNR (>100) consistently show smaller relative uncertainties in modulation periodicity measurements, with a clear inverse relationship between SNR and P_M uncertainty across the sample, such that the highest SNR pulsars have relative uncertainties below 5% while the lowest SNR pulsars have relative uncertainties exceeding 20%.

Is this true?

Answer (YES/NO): NO